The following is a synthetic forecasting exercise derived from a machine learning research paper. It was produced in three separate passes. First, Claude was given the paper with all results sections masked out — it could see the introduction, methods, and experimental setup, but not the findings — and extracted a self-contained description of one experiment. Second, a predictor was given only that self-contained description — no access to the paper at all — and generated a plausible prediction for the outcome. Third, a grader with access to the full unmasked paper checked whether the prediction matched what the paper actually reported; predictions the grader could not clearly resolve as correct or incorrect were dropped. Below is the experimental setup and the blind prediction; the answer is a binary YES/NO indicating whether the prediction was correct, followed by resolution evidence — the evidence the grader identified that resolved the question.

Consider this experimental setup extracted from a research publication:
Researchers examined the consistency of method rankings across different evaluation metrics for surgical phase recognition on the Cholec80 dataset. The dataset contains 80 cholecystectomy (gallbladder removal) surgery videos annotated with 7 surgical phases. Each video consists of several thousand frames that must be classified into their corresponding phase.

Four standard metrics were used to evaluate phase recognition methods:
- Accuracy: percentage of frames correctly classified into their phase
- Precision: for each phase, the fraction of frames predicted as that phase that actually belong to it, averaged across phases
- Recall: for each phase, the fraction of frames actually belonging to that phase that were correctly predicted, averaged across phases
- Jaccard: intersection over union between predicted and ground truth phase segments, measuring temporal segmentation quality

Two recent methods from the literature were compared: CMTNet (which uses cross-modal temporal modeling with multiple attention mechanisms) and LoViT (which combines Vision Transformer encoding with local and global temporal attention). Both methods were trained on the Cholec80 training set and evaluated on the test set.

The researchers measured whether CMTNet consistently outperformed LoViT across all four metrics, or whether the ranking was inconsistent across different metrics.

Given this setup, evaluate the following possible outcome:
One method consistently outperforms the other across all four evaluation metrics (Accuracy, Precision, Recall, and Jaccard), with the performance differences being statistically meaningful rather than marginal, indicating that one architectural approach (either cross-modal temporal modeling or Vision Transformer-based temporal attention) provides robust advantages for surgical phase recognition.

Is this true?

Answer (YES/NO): NO